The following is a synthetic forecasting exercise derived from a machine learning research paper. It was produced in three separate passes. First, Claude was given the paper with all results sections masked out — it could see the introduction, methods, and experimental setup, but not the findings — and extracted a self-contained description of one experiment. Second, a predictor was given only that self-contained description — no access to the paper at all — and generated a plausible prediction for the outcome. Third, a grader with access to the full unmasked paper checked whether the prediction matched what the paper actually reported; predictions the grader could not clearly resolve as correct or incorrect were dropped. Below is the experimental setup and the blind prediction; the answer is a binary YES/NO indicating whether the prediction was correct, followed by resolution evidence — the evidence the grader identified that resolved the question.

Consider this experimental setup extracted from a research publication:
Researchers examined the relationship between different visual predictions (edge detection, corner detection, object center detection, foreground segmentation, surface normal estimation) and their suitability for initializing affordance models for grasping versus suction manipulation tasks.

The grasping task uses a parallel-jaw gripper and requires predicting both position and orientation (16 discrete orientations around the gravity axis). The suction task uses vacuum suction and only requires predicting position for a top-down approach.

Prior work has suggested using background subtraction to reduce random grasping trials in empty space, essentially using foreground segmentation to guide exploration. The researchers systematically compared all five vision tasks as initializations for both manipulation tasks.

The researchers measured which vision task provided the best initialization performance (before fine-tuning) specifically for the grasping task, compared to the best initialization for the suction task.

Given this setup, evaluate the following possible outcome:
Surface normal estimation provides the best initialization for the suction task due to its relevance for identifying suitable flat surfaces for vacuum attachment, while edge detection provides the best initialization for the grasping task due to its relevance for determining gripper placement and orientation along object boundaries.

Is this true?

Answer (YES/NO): NO